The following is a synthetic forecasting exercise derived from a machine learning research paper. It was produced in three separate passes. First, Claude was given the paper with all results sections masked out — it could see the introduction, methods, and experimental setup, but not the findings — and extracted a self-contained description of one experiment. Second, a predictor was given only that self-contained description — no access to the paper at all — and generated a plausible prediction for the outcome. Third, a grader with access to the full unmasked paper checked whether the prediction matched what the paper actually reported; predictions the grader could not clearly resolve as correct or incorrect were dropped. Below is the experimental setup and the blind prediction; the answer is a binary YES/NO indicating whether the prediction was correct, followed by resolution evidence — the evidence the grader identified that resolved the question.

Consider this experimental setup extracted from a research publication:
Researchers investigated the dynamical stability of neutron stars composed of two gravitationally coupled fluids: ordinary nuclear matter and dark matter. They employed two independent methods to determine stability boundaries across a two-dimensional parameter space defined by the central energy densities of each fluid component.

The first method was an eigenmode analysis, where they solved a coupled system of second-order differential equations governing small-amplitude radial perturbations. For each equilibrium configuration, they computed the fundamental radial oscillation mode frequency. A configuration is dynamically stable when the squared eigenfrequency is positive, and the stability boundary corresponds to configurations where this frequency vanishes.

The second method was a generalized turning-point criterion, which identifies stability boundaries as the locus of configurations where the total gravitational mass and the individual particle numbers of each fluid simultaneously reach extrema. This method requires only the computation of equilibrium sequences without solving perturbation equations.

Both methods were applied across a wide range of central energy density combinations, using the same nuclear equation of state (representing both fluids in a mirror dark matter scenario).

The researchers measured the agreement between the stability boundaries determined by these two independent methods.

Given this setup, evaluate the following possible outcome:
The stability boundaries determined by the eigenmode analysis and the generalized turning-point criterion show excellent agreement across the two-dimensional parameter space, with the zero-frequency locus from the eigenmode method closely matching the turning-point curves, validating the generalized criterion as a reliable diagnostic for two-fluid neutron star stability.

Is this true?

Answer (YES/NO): YES